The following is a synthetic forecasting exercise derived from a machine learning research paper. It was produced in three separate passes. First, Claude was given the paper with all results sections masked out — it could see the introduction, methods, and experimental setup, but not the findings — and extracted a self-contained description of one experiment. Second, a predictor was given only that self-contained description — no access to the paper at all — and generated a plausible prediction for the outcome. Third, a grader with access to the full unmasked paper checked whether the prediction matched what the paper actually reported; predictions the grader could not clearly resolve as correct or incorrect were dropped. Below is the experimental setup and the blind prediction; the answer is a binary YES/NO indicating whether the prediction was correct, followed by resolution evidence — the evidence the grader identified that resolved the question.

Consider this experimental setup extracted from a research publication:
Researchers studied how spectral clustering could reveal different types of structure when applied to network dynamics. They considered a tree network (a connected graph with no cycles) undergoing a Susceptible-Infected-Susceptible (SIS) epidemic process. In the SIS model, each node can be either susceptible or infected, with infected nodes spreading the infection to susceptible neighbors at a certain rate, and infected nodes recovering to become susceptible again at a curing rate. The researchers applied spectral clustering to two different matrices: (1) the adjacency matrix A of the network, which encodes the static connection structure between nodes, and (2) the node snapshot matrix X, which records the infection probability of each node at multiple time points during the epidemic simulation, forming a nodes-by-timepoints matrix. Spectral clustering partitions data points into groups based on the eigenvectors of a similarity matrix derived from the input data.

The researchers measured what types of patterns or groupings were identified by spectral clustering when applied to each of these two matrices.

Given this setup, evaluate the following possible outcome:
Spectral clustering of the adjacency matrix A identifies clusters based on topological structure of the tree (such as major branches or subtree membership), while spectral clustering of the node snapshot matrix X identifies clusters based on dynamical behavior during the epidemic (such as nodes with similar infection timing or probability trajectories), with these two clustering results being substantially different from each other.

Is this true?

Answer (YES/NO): YES